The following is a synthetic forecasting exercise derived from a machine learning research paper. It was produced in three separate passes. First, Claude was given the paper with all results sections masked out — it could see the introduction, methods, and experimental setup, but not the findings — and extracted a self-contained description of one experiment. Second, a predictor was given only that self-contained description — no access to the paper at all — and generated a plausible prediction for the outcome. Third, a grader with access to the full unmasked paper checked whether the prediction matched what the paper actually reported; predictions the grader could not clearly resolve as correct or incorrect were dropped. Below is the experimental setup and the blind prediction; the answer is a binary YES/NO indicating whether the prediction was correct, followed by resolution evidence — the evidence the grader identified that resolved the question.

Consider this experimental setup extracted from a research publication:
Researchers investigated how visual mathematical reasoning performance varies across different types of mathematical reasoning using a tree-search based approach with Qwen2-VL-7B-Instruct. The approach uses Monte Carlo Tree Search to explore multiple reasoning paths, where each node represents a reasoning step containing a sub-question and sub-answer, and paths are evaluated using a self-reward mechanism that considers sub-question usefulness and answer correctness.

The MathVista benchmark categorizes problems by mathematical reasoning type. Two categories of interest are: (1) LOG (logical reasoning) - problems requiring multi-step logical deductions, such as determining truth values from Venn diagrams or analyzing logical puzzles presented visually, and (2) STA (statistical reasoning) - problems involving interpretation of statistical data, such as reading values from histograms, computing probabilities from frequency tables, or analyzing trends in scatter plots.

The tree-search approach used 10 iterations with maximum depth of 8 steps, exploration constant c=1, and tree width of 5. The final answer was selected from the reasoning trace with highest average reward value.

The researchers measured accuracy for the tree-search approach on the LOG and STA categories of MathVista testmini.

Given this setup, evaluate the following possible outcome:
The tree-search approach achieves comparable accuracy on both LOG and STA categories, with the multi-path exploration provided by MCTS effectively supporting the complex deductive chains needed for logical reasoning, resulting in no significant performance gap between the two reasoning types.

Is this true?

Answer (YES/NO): NO